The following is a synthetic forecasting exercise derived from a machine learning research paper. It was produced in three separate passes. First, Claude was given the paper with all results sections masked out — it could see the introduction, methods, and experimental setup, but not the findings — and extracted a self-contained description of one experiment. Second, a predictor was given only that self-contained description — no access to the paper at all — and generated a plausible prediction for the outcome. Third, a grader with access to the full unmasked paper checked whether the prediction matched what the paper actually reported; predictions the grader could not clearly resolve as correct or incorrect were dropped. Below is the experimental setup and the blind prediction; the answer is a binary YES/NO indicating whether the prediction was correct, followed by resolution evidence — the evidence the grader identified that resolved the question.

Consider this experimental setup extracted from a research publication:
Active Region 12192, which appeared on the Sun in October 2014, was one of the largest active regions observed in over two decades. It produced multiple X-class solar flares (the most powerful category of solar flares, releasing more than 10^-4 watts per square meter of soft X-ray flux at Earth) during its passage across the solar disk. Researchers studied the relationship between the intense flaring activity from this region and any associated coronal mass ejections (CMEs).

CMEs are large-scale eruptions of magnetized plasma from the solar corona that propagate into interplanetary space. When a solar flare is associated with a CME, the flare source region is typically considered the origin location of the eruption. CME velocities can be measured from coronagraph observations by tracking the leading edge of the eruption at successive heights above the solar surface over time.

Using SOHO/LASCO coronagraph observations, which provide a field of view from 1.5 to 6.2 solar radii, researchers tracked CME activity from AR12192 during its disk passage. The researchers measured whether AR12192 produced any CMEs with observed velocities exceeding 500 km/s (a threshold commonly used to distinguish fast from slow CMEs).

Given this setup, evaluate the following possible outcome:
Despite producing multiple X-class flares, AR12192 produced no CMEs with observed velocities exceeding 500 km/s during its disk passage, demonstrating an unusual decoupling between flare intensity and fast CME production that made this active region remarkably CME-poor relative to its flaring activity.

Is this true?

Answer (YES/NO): YES